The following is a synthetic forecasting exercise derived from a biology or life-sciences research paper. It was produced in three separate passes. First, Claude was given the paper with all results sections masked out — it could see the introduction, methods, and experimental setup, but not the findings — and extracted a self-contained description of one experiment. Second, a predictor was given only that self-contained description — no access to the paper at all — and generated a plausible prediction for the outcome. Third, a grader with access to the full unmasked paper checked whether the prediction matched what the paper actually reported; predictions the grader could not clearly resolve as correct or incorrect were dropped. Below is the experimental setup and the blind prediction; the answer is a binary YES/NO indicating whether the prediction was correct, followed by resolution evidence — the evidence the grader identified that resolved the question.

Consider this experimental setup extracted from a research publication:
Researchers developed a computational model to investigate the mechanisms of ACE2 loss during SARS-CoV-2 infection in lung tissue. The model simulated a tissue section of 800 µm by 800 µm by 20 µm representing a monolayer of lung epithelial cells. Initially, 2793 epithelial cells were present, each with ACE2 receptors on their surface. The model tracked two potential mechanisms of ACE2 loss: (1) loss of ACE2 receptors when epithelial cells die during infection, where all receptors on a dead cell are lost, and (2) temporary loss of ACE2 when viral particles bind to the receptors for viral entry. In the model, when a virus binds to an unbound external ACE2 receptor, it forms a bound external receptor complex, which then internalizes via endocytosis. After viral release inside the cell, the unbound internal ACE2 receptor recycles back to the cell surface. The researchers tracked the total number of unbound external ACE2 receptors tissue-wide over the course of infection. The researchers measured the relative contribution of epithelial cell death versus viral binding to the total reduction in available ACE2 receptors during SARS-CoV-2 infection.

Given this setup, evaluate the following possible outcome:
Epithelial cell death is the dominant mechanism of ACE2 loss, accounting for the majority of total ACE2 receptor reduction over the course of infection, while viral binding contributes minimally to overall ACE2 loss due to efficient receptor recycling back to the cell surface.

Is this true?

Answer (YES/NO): YES